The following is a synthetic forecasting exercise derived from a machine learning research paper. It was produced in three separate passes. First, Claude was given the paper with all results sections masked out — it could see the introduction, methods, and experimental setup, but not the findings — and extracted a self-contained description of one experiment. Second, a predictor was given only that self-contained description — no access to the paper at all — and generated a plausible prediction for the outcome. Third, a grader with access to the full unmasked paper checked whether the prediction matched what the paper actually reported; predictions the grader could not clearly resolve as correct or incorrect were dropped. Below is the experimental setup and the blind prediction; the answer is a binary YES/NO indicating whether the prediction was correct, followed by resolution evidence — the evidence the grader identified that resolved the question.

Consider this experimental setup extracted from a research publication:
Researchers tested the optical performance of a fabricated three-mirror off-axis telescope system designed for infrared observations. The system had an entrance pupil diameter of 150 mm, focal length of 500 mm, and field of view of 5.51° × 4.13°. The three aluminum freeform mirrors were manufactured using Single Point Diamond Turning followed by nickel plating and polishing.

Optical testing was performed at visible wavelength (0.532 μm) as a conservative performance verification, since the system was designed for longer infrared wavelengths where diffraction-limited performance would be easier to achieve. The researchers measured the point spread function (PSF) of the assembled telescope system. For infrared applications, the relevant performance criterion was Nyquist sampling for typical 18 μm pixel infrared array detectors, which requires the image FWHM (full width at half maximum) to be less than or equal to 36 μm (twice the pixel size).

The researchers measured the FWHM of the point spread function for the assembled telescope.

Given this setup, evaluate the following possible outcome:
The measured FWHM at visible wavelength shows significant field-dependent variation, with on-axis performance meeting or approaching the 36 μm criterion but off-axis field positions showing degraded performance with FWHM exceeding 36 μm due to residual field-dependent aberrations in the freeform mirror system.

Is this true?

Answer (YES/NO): NO